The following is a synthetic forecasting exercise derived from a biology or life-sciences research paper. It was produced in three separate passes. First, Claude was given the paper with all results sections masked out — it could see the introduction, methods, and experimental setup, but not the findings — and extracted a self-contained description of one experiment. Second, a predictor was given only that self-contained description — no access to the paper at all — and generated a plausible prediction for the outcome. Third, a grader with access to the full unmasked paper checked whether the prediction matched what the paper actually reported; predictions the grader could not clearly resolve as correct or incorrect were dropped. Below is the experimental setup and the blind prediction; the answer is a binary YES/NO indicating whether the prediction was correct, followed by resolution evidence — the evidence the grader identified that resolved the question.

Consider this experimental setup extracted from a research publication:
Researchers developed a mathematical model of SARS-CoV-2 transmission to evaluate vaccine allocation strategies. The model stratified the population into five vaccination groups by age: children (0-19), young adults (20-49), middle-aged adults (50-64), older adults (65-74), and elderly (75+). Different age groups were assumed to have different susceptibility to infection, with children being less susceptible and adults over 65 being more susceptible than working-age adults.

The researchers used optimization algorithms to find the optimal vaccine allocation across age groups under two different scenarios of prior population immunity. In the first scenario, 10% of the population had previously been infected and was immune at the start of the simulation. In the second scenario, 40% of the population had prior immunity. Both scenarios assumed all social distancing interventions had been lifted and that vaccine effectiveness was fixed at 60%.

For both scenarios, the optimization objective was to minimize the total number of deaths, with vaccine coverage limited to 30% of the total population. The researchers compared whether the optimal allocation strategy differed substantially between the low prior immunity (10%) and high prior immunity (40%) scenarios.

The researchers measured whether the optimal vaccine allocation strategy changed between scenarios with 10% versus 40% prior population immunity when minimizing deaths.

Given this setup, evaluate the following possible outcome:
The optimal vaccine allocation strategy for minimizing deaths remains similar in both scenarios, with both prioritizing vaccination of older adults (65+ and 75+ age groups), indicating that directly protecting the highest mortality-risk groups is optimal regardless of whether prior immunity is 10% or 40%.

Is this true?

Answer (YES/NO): NO